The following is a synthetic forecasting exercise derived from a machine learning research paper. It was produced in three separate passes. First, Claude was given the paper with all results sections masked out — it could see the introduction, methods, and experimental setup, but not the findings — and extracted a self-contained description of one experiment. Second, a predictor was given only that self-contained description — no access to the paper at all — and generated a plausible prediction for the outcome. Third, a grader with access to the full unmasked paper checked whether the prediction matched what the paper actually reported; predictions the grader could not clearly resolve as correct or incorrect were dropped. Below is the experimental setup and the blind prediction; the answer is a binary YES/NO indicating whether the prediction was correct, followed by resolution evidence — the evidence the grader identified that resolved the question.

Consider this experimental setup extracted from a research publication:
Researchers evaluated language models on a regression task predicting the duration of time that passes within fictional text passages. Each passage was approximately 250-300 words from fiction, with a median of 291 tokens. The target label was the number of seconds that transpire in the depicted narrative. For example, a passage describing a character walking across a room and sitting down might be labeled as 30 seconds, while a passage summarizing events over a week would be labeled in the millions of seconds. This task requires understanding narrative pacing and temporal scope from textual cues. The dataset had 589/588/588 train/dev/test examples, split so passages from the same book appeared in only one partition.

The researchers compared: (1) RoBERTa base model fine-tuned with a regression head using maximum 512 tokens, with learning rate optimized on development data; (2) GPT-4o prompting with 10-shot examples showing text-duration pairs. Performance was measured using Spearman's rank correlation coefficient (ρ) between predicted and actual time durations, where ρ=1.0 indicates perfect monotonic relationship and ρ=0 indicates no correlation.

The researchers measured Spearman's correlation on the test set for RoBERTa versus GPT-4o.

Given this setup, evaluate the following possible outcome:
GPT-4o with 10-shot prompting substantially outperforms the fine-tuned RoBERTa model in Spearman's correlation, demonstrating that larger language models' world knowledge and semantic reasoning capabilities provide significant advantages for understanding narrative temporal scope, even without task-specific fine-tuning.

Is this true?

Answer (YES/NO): NO